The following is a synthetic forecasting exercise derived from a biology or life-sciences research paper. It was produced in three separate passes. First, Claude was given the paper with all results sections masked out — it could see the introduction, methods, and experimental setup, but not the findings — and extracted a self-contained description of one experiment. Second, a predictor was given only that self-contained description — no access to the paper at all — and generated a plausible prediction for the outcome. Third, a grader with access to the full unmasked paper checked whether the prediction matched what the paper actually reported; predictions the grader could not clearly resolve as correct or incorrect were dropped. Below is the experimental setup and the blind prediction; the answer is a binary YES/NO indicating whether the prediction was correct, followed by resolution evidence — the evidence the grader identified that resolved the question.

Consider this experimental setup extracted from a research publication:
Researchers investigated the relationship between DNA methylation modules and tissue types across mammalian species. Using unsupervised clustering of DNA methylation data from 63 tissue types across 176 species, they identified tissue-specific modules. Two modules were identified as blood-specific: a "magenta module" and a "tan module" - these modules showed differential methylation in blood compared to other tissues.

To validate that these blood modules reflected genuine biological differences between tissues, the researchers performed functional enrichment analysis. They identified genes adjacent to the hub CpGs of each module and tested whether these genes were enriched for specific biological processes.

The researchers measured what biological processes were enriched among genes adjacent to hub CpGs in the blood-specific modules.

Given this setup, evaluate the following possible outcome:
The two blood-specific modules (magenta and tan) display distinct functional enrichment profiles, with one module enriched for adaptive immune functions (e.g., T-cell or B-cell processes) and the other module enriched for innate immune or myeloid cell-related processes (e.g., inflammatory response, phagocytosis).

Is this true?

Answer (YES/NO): NO